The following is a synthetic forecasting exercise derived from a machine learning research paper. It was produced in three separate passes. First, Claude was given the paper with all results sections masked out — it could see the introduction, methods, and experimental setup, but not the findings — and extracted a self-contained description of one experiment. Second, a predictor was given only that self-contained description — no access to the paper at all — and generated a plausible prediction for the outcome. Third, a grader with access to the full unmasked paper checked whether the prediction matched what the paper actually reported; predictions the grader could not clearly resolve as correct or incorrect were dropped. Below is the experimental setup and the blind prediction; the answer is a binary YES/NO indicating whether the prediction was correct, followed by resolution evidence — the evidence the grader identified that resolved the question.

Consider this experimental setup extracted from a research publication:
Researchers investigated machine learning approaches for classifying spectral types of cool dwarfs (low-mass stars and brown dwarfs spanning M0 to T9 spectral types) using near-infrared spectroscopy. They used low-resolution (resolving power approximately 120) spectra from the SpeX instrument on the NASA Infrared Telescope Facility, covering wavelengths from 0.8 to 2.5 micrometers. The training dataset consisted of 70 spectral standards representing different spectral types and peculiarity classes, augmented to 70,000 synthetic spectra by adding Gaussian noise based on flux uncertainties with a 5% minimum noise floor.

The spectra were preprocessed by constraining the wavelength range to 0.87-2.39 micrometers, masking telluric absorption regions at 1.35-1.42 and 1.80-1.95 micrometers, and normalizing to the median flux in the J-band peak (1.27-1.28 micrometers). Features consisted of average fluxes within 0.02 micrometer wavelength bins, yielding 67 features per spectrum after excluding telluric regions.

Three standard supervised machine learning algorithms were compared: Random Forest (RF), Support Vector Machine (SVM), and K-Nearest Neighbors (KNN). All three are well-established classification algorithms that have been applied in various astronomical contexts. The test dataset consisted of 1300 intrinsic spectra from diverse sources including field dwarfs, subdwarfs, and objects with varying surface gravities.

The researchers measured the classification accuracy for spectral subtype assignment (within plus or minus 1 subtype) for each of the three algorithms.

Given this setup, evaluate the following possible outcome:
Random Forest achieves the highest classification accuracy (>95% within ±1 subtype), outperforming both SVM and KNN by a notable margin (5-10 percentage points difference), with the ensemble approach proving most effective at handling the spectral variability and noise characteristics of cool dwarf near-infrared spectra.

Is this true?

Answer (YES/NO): NO